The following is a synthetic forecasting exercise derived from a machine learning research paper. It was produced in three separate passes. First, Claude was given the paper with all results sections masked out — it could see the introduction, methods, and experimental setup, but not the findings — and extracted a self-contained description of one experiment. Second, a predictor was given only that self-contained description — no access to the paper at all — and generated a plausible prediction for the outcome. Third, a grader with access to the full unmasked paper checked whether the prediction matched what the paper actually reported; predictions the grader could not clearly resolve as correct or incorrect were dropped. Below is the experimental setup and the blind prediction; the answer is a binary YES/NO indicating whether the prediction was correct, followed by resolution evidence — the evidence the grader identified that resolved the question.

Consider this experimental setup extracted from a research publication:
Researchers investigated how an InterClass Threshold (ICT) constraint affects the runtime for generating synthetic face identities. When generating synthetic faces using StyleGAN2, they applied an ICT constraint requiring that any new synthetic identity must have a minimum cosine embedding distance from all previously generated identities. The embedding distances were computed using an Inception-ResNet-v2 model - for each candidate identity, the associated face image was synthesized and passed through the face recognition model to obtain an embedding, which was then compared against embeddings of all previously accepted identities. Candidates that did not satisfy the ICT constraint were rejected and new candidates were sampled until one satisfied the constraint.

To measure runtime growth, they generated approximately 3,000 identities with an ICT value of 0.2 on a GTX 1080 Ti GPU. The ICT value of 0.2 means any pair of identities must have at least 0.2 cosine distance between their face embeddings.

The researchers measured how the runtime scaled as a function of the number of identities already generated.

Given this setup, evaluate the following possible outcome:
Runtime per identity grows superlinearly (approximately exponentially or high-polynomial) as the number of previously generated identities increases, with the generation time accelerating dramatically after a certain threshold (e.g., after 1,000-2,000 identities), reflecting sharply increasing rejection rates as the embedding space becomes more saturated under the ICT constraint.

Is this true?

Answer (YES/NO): NO